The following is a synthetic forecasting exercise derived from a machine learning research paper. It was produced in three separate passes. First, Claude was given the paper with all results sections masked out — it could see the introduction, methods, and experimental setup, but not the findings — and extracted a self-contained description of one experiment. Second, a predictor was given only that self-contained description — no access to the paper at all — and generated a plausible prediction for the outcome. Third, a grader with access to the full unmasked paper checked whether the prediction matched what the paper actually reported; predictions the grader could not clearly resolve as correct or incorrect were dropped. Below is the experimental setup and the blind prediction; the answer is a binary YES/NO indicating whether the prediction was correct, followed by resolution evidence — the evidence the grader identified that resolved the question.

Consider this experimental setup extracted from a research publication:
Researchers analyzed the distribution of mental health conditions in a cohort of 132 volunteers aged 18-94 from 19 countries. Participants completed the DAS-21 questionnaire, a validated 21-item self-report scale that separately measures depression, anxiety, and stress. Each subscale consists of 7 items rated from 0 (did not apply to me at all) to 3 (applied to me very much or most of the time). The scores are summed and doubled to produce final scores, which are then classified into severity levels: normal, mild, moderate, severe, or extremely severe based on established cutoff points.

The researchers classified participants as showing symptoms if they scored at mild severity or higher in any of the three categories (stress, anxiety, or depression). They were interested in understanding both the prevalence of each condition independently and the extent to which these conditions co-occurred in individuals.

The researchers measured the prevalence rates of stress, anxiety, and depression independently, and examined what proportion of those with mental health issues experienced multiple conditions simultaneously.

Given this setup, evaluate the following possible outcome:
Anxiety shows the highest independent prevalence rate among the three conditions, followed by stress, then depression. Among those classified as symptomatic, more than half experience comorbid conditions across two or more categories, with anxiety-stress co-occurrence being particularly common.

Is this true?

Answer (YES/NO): NO